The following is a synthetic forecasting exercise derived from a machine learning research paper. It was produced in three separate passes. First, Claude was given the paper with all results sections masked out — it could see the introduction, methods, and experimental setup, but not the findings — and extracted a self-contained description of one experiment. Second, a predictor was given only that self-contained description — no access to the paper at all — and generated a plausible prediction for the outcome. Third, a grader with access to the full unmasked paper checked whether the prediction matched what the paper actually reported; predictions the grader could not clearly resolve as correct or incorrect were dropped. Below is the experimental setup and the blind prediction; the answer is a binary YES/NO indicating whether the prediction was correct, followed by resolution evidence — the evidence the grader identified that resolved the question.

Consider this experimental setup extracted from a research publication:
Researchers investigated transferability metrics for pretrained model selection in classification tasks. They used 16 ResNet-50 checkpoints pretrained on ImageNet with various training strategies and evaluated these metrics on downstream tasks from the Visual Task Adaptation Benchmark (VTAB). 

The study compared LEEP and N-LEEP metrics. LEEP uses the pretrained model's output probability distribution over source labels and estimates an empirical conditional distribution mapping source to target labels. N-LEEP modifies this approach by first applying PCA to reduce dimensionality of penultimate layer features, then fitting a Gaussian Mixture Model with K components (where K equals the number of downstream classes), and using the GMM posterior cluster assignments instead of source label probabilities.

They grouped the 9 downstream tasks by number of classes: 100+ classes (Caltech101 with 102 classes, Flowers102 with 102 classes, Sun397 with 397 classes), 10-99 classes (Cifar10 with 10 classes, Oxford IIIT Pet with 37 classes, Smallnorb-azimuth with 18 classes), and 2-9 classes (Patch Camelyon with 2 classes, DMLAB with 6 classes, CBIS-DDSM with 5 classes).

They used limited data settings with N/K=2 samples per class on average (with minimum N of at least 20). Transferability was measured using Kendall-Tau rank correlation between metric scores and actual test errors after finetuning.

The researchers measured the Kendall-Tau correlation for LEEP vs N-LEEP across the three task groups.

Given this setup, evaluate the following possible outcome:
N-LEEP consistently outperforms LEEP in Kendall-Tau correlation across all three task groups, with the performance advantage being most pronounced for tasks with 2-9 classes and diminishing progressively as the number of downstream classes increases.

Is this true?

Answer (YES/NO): NO